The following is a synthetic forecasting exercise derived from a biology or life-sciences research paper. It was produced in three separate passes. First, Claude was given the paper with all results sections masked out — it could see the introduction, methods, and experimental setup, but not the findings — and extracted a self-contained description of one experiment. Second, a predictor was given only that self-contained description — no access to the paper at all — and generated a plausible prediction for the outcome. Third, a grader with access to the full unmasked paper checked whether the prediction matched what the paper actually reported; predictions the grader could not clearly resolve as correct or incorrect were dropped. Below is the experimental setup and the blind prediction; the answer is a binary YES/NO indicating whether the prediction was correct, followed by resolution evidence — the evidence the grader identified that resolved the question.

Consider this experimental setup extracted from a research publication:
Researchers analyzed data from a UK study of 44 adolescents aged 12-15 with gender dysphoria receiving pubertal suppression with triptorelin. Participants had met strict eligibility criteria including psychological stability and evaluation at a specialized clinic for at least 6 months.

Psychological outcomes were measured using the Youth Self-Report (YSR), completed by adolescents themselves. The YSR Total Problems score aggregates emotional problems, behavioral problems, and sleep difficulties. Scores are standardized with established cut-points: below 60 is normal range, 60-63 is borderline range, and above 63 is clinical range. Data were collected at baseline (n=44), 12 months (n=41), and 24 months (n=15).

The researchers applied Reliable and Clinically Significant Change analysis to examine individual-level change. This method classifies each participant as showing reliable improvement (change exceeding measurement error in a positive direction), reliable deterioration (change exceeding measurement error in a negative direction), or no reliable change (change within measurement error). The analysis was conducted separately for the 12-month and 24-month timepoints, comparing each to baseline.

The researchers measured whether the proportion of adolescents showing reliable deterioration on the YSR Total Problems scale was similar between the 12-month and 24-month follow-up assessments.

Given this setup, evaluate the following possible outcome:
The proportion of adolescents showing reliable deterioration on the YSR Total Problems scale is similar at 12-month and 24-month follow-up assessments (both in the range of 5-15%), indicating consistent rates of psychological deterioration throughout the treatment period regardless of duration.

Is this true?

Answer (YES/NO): NO